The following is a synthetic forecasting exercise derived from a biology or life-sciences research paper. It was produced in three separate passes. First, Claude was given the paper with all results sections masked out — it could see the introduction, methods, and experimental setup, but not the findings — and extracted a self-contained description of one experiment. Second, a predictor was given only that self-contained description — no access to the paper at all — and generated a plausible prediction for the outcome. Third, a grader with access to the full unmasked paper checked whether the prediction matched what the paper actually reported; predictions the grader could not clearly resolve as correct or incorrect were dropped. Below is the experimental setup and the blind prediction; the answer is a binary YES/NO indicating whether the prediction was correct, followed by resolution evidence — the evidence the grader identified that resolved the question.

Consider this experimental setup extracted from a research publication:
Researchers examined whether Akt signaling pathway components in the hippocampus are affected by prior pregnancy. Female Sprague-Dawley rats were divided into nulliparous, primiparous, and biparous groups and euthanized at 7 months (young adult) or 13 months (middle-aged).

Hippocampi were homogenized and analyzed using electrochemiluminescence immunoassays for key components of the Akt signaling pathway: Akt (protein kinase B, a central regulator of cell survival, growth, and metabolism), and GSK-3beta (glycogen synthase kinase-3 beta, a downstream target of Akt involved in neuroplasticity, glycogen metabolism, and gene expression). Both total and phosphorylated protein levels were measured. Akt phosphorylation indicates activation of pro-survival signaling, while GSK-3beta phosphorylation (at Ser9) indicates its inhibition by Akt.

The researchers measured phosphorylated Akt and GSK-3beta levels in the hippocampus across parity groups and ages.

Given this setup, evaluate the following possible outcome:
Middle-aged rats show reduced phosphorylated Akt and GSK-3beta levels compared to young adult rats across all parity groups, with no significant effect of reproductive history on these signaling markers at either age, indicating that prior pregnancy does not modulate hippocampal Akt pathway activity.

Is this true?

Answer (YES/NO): NO